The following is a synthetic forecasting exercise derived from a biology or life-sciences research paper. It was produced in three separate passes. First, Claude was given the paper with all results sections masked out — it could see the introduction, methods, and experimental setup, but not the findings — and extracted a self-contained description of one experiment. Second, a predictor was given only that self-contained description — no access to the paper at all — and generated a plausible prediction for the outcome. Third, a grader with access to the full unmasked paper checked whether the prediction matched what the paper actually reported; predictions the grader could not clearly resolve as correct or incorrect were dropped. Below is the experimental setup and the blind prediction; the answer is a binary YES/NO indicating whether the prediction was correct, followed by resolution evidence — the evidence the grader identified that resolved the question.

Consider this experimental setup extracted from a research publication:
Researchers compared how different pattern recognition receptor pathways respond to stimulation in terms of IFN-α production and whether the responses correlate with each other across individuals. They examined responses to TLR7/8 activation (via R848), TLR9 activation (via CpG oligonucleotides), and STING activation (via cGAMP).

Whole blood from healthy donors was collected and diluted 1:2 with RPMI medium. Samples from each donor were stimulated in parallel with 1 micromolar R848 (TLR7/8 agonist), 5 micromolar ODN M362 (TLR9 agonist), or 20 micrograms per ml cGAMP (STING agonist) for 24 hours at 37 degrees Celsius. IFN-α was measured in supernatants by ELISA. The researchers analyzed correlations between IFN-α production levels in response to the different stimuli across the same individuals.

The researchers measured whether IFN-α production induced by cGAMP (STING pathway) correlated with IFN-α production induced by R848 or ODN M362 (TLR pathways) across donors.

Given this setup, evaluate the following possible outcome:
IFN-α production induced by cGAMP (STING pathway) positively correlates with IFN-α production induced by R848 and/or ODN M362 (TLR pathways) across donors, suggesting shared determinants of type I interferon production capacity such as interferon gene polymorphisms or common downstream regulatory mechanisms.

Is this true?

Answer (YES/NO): NO